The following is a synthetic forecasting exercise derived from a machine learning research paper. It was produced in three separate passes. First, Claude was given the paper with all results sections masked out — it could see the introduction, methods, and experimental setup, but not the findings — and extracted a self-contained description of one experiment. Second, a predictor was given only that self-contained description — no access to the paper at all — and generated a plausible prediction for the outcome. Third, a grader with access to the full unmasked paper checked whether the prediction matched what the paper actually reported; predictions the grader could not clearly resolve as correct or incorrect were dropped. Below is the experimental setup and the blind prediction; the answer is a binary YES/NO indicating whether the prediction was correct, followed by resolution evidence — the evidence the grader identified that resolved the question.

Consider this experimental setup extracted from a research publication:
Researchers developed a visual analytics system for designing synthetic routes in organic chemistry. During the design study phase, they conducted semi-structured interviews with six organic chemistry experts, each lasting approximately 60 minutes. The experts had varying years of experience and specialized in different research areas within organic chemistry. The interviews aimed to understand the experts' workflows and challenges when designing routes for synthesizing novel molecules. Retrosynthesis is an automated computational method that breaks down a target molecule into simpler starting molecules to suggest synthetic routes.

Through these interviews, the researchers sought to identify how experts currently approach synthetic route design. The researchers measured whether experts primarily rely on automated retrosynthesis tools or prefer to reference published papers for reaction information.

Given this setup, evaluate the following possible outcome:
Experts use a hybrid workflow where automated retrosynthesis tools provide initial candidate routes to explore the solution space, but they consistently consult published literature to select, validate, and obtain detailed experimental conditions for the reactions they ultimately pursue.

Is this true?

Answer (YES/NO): NO